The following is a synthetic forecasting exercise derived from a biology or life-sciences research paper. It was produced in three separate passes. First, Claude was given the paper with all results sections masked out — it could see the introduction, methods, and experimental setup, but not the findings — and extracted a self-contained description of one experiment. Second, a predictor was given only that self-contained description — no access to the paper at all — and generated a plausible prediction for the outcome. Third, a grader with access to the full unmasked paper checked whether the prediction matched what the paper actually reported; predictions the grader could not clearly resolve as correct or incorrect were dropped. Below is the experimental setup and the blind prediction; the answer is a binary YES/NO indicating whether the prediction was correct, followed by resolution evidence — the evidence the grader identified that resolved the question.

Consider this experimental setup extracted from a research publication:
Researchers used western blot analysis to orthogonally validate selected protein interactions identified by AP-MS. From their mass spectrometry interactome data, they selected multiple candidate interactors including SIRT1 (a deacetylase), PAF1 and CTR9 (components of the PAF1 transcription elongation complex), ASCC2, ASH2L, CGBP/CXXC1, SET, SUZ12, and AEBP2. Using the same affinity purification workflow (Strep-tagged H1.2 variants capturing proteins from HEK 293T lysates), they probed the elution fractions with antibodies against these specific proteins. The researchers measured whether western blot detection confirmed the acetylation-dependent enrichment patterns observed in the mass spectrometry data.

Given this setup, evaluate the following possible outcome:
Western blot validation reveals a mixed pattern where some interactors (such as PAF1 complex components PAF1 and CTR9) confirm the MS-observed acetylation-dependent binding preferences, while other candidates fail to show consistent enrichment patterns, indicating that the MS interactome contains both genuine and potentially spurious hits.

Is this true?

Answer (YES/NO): NO